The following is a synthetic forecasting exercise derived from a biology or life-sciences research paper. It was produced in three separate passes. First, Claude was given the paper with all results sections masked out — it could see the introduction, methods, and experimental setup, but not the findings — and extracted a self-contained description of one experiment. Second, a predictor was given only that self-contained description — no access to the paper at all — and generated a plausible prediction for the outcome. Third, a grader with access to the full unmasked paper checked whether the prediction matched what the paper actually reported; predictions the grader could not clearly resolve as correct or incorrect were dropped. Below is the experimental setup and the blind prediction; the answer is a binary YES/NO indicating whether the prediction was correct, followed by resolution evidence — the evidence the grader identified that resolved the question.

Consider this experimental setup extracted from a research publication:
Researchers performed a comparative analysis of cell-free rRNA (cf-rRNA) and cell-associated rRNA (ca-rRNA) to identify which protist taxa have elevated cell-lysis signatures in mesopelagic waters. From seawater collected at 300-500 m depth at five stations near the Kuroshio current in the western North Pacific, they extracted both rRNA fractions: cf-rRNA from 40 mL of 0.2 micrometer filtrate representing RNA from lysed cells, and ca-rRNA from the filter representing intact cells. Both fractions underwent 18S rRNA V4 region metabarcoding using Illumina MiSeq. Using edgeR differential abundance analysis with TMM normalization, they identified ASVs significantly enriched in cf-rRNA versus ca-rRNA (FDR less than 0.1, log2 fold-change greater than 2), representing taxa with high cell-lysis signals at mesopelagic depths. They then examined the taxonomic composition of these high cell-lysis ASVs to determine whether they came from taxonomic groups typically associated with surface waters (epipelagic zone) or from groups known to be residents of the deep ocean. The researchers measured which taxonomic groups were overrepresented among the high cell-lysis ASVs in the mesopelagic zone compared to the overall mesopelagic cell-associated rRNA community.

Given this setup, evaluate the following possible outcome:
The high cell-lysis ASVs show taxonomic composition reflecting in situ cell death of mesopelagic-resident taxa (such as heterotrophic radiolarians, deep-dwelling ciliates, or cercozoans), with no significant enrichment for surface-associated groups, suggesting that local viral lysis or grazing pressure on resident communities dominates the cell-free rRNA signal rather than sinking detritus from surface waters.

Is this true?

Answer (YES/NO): NO